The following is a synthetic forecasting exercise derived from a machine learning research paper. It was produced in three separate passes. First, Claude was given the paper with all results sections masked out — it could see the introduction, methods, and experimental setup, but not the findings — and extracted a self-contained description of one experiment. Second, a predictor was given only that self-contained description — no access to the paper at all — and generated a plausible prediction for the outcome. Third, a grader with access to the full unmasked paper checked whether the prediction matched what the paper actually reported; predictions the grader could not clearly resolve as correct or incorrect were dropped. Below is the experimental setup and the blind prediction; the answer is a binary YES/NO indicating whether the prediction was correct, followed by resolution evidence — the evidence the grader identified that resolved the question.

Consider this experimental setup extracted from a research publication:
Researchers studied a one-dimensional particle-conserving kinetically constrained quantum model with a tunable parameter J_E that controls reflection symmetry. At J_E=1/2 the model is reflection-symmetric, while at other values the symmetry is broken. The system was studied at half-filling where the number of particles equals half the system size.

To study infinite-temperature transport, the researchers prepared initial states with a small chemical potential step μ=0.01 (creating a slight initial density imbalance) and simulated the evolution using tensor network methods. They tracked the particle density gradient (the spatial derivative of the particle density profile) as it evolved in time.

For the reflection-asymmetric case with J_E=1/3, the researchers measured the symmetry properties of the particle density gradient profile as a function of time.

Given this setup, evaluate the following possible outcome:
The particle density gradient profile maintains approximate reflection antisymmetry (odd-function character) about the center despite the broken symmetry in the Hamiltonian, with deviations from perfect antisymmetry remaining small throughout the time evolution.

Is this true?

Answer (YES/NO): NO